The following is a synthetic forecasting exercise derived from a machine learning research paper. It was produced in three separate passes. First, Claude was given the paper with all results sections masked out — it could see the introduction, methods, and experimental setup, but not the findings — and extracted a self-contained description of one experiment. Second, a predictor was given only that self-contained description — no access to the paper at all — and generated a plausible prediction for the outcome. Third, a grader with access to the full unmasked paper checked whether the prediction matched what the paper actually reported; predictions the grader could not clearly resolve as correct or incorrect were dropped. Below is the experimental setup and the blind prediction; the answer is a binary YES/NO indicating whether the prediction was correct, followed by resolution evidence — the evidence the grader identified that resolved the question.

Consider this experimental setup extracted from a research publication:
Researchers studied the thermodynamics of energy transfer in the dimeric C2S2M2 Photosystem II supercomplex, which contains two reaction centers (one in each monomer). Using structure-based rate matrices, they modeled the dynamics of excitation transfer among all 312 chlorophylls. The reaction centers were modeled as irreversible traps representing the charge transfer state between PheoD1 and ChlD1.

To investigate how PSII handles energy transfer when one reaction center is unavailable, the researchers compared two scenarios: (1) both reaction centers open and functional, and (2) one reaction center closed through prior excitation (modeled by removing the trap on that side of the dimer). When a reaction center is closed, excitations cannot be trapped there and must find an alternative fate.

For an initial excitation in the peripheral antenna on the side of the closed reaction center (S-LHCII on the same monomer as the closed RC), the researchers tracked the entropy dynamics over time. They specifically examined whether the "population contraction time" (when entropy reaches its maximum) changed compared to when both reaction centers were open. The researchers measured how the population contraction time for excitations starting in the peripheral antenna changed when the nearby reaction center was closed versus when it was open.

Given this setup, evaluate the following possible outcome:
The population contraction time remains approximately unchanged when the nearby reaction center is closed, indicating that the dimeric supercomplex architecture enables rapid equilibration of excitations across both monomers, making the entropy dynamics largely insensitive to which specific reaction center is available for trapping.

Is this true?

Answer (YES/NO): NO